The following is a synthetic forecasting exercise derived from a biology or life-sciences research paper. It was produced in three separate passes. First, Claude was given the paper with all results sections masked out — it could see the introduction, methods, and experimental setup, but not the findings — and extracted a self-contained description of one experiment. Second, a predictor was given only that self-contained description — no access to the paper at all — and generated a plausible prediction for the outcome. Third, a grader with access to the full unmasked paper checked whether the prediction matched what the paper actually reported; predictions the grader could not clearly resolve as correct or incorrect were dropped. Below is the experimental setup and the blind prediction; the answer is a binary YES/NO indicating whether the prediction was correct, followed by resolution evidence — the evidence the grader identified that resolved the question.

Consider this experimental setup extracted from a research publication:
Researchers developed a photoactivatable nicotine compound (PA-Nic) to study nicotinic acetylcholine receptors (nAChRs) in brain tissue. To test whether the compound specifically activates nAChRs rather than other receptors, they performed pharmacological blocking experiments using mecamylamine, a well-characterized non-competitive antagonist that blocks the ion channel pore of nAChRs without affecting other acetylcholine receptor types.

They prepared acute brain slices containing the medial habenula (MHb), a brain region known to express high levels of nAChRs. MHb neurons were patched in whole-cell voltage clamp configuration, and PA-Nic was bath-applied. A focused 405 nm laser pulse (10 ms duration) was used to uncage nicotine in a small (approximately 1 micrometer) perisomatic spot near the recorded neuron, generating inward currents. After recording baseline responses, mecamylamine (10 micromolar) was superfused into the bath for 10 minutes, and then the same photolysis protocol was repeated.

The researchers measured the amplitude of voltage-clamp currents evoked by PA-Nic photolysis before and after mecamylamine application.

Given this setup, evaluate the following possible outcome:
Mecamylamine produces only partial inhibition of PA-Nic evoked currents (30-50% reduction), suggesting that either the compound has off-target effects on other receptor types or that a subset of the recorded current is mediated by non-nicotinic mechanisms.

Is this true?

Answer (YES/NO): NO